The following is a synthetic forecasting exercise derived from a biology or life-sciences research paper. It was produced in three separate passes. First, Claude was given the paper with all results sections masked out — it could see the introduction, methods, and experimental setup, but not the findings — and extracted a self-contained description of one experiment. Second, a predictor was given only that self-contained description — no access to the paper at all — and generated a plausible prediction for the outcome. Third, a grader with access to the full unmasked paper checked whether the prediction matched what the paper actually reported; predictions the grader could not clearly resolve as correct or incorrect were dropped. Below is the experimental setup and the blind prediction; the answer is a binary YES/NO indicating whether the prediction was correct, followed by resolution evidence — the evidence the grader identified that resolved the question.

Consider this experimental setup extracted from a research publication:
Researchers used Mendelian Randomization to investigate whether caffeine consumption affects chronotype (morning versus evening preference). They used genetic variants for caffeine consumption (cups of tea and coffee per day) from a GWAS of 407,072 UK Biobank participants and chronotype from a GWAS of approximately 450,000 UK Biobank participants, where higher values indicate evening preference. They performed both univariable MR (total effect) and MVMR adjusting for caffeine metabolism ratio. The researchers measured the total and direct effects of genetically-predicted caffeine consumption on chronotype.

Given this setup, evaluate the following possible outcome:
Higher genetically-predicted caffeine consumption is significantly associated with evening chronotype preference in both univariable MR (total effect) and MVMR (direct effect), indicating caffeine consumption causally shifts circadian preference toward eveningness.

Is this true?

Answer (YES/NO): NO